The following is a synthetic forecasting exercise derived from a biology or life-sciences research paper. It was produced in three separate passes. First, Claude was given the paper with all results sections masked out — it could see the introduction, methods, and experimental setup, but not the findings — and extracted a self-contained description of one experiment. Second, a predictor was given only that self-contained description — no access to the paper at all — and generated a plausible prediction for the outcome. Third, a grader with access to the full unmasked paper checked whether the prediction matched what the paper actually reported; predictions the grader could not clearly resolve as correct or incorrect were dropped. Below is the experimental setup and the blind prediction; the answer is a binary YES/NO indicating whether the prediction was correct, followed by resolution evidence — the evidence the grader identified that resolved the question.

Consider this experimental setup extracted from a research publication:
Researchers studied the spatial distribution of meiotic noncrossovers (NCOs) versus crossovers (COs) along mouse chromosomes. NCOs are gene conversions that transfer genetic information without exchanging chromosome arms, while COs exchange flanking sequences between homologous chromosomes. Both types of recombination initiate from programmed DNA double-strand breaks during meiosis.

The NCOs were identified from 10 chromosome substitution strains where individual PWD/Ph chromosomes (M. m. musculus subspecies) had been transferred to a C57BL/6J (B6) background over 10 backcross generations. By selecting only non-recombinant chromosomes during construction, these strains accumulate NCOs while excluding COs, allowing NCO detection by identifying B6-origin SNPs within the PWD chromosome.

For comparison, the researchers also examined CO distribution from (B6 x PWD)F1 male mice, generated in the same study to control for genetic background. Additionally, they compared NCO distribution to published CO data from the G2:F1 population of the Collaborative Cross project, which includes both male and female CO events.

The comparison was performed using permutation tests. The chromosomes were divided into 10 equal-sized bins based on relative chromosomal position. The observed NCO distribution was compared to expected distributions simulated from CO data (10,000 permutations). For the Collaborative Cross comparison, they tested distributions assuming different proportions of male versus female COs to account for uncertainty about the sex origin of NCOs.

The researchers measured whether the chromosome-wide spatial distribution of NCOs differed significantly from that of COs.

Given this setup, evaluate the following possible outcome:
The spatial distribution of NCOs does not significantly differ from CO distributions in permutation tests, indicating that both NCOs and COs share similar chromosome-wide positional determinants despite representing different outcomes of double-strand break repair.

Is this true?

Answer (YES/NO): NO